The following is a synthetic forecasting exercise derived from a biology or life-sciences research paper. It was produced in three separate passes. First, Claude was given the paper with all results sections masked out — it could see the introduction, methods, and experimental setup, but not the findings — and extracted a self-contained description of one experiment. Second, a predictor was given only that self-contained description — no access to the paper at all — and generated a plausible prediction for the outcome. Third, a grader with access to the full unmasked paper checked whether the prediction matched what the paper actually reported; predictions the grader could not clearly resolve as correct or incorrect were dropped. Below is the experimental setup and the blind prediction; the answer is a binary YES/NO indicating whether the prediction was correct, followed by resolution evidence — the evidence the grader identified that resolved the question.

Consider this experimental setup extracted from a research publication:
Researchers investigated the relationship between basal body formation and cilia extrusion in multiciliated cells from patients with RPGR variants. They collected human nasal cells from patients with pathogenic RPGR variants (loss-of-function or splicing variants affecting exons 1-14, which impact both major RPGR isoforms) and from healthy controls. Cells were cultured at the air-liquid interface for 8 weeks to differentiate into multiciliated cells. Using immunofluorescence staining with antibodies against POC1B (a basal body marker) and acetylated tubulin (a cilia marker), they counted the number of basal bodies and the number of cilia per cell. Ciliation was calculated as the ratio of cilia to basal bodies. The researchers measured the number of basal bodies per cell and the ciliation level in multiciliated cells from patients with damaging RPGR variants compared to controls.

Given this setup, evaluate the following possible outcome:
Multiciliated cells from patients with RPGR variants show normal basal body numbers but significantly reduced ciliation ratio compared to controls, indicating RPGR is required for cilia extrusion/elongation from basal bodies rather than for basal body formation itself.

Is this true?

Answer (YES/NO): YES